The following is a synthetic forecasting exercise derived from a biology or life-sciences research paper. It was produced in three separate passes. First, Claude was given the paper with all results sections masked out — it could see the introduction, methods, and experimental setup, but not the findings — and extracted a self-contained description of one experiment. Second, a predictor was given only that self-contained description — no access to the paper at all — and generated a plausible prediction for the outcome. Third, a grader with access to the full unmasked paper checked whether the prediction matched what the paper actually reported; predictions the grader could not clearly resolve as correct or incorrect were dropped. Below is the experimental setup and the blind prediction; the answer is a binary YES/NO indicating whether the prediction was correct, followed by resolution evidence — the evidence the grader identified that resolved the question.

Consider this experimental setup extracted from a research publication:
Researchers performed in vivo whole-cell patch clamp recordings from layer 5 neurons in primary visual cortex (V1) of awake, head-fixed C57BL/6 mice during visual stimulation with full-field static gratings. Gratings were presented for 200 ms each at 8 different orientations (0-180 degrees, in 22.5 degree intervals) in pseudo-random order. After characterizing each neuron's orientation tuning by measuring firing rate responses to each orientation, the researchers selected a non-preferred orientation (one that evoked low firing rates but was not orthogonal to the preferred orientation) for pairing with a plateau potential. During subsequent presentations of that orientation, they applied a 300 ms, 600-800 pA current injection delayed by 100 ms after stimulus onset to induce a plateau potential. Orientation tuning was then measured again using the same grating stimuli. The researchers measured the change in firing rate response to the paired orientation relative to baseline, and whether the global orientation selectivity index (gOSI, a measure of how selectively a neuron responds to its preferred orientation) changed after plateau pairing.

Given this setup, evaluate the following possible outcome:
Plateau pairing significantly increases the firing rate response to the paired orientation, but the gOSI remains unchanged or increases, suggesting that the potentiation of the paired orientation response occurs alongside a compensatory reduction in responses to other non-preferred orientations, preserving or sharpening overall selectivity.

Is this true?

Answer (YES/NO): NO